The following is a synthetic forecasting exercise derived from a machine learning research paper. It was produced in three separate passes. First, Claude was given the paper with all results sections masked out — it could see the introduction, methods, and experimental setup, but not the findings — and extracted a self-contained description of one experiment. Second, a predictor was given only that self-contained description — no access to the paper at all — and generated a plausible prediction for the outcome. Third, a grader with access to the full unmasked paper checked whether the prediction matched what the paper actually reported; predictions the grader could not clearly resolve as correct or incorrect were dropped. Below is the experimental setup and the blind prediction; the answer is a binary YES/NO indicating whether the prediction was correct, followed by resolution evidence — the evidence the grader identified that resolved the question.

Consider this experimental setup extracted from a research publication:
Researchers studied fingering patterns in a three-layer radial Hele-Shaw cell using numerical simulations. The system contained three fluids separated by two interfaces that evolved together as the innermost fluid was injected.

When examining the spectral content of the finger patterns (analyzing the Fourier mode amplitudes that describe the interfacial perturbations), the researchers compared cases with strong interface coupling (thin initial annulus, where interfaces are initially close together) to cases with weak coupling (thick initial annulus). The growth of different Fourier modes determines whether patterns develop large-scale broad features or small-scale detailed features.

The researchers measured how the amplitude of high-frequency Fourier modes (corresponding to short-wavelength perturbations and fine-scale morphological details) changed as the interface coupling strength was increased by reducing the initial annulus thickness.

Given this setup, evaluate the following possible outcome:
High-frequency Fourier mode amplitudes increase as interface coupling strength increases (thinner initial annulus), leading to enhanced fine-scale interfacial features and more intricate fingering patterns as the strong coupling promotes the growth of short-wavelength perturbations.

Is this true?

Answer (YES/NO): YES